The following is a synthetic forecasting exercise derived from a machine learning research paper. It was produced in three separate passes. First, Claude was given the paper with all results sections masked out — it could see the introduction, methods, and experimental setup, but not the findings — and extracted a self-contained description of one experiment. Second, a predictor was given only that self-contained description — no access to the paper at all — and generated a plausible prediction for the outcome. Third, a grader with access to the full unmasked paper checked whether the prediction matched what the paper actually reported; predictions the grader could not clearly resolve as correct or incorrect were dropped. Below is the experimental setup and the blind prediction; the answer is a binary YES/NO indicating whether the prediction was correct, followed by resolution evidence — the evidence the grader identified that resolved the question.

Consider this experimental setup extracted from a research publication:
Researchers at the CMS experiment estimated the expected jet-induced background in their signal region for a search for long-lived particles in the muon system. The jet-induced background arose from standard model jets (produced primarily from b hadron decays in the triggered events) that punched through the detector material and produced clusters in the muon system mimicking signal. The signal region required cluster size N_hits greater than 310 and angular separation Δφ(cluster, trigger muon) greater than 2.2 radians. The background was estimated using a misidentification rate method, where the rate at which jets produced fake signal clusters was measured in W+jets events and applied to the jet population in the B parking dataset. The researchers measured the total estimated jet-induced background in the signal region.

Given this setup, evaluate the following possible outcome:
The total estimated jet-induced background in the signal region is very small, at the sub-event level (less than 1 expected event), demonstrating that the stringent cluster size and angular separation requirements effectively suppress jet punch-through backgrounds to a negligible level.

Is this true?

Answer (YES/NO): NO